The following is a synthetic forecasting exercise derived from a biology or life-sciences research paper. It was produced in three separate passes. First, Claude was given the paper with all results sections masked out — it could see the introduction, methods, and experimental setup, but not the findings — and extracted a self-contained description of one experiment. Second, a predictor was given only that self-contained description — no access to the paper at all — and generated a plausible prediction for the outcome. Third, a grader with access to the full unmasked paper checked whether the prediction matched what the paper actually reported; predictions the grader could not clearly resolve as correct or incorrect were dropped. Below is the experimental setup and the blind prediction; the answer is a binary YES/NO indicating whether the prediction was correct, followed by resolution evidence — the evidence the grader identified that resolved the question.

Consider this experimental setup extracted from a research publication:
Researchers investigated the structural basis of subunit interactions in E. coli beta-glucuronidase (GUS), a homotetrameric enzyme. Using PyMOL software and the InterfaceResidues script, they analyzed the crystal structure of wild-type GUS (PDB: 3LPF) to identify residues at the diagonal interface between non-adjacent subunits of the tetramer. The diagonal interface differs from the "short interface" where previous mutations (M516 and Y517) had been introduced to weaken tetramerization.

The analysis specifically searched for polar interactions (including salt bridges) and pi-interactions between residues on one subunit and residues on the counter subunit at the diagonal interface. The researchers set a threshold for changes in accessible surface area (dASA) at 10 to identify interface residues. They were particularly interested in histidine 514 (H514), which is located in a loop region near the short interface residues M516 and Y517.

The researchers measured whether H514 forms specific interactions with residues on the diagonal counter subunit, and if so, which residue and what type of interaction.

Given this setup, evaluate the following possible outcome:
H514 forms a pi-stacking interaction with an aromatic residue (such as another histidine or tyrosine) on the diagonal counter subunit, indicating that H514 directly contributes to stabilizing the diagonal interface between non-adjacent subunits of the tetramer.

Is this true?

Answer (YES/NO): NO